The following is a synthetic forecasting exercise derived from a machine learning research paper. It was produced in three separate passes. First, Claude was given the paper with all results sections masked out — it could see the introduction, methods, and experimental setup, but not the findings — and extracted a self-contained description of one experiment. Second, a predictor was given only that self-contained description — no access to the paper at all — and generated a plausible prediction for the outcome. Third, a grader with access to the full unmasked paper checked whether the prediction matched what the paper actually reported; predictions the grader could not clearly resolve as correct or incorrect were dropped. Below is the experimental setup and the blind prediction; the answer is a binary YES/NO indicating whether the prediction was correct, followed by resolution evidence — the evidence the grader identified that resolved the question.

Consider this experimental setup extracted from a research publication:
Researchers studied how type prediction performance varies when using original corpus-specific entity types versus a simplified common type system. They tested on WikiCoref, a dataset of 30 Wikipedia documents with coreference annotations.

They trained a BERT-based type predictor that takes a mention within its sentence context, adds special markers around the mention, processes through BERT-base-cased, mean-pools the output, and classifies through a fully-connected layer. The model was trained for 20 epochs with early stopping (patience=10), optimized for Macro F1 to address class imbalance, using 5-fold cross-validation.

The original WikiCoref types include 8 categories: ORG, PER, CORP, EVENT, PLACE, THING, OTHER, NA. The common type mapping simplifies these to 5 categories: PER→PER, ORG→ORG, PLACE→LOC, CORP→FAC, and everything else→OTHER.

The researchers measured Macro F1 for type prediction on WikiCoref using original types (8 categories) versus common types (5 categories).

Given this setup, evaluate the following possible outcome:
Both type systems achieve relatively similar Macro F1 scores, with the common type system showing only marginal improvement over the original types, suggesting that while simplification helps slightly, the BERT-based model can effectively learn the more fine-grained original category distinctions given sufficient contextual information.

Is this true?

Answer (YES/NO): NO